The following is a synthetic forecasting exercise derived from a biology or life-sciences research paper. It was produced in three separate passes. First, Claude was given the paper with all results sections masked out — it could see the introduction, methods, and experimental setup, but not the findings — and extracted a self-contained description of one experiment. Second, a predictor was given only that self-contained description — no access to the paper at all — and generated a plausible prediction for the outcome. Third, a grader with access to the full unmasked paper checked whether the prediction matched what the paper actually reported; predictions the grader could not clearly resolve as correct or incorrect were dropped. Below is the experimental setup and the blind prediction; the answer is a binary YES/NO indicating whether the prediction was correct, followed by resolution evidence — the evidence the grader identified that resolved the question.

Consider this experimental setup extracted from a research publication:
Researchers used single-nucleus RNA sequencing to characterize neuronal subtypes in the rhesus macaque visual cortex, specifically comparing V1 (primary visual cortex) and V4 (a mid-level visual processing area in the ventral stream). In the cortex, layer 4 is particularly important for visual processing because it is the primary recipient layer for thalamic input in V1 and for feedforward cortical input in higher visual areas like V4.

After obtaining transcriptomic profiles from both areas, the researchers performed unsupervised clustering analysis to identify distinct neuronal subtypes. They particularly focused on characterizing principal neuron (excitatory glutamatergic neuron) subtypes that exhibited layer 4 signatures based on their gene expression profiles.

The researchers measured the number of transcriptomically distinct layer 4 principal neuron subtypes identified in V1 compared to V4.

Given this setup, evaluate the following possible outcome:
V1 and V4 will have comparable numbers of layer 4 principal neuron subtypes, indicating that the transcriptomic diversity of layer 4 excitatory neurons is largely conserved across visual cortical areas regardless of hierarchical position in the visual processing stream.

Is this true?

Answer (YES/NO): NO